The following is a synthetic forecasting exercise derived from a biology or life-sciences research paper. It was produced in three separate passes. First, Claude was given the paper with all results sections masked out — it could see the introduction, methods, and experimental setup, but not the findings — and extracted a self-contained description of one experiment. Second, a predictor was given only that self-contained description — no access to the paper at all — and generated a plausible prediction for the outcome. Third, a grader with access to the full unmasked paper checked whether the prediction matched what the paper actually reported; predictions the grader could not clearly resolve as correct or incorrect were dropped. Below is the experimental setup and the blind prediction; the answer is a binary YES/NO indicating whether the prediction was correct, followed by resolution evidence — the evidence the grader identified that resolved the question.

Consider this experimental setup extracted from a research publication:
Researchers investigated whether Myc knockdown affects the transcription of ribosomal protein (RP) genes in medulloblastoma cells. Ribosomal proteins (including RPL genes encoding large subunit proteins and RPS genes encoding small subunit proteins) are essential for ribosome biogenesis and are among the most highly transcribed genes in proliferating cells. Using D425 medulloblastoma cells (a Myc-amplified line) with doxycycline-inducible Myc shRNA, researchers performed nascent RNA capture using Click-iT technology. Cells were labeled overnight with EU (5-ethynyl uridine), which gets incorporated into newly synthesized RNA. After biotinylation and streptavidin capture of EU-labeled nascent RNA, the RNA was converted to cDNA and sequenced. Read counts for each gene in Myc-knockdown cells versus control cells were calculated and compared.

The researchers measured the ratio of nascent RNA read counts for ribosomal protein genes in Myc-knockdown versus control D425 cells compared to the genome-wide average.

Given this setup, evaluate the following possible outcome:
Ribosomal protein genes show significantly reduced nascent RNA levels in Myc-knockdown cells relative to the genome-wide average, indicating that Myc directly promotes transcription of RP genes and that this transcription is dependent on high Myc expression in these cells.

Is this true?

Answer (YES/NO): YES